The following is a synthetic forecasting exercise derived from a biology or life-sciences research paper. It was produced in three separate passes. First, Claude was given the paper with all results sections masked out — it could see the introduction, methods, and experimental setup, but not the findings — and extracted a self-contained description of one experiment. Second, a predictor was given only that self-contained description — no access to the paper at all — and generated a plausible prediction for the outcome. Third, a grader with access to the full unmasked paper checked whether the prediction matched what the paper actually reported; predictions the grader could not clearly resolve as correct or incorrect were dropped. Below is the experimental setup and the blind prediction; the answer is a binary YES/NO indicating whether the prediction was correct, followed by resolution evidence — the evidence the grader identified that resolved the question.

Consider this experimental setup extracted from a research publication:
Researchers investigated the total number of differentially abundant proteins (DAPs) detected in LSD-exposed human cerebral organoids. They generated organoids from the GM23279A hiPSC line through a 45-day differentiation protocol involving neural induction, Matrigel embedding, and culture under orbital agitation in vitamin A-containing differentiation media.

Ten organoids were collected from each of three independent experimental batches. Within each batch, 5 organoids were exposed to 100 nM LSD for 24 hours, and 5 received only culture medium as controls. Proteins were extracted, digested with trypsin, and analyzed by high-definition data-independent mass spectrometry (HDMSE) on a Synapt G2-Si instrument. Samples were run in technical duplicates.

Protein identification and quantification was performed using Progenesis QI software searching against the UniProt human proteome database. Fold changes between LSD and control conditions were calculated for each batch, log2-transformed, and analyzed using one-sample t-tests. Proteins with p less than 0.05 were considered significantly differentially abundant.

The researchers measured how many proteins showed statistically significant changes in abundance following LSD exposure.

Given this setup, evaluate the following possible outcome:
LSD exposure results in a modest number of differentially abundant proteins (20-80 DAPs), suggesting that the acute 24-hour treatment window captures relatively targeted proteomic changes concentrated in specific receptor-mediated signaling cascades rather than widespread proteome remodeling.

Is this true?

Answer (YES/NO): NO